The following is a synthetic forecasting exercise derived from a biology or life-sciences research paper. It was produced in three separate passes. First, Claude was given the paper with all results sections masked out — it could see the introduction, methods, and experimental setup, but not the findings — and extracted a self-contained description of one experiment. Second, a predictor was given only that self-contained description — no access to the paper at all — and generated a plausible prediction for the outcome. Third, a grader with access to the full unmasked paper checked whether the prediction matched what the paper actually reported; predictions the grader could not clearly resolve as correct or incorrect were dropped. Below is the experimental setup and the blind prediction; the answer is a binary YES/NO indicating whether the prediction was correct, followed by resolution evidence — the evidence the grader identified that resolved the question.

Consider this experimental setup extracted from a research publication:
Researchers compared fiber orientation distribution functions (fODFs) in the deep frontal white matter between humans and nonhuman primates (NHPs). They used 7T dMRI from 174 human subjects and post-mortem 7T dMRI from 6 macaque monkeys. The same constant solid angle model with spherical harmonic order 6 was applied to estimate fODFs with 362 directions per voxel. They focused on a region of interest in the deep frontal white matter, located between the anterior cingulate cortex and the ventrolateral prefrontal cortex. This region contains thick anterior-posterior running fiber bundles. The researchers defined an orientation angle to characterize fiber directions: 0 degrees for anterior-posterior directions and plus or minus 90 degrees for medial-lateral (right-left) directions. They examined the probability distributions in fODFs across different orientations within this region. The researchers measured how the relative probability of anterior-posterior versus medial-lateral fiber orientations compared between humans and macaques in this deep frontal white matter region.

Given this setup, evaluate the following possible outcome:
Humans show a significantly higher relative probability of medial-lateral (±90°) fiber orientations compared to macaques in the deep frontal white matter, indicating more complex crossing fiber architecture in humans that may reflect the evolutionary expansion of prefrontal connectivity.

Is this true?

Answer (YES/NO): NO